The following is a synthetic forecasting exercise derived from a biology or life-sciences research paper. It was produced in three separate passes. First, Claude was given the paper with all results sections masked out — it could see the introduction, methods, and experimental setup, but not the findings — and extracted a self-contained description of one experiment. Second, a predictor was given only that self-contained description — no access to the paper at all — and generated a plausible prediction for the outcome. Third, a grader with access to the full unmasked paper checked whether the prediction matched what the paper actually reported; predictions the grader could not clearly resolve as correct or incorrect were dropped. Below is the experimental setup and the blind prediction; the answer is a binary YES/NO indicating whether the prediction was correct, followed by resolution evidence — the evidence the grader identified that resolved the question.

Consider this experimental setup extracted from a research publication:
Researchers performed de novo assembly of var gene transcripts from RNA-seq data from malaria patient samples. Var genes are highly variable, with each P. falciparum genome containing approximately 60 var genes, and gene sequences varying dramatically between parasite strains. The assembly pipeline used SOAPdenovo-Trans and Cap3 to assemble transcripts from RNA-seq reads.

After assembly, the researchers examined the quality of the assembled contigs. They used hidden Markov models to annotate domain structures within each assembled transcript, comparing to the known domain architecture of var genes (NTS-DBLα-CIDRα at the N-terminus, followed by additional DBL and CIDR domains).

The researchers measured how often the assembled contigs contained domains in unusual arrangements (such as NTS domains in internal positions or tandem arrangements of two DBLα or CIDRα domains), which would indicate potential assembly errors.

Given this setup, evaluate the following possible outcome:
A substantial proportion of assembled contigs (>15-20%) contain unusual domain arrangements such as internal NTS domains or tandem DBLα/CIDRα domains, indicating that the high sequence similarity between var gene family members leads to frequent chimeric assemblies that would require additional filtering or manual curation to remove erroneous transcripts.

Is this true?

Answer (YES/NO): NO